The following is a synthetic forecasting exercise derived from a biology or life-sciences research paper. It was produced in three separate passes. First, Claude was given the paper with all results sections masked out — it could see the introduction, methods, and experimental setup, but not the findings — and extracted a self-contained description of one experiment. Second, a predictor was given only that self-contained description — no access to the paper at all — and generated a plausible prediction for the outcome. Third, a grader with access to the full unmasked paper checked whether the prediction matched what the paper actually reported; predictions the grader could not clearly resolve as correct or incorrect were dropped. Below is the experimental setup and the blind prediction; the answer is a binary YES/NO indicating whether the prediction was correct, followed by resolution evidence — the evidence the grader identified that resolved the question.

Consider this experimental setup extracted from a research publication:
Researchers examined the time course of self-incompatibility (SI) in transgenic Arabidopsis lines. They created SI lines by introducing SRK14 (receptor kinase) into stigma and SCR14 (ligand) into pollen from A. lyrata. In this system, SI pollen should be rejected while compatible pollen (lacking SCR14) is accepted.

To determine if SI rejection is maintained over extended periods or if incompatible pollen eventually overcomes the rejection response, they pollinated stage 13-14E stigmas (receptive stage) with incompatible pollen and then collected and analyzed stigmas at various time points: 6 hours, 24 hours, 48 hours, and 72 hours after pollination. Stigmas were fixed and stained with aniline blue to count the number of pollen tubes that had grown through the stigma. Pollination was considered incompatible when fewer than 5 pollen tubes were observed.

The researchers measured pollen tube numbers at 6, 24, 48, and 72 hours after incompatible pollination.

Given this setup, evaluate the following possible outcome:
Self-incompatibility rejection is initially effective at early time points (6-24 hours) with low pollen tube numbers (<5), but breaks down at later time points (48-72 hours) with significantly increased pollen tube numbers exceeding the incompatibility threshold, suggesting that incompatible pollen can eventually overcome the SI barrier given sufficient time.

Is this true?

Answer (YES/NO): YES